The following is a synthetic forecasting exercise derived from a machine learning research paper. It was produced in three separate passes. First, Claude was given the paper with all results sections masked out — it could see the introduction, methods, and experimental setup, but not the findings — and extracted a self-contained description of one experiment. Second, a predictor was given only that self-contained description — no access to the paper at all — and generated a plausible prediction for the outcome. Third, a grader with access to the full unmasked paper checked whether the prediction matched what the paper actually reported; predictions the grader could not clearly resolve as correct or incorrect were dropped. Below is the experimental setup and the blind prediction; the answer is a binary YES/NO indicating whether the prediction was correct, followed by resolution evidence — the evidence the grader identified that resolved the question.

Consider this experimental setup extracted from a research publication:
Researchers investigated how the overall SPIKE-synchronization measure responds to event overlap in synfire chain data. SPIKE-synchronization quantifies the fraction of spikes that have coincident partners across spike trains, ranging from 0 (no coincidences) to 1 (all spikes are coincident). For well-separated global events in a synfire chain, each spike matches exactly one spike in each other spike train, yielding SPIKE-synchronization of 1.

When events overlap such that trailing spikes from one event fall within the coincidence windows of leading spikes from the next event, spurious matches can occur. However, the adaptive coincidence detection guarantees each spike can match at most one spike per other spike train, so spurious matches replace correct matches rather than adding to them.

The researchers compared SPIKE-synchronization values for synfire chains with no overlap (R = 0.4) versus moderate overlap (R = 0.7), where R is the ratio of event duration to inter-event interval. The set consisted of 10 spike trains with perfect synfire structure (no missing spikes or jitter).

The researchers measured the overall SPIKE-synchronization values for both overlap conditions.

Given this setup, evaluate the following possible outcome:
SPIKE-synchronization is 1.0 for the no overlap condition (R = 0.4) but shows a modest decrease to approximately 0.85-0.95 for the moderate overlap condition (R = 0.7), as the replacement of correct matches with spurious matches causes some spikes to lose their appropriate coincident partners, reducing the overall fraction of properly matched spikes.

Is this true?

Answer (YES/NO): NO